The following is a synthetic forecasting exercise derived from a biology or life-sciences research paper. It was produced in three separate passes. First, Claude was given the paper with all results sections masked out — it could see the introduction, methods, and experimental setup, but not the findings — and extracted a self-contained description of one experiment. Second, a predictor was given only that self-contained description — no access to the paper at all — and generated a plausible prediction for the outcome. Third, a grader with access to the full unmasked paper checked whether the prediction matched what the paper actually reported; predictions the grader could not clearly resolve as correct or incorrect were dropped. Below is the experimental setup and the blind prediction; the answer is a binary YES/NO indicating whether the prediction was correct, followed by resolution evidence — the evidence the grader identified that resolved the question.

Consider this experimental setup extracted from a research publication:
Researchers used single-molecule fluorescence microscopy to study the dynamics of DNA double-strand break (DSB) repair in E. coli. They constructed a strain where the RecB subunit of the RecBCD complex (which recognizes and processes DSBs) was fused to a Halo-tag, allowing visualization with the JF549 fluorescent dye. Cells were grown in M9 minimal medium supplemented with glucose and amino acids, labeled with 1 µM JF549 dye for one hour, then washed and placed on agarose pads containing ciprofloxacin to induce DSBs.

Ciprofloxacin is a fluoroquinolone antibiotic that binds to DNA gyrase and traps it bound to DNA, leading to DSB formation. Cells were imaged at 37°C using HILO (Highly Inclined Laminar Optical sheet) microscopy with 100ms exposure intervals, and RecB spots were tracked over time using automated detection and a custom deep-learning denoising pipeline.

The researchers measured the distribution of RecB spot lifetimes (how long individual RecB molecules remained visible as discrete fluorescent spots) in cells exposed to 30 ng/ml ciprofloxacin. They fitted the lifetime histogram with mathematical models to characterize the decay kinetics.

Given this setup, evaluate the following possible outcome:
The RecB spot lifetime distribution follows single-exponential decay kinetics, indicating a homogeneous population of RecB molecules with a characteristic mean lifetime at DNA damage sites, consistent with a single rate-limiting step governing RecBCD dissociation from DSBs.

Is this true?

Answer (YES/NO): NO